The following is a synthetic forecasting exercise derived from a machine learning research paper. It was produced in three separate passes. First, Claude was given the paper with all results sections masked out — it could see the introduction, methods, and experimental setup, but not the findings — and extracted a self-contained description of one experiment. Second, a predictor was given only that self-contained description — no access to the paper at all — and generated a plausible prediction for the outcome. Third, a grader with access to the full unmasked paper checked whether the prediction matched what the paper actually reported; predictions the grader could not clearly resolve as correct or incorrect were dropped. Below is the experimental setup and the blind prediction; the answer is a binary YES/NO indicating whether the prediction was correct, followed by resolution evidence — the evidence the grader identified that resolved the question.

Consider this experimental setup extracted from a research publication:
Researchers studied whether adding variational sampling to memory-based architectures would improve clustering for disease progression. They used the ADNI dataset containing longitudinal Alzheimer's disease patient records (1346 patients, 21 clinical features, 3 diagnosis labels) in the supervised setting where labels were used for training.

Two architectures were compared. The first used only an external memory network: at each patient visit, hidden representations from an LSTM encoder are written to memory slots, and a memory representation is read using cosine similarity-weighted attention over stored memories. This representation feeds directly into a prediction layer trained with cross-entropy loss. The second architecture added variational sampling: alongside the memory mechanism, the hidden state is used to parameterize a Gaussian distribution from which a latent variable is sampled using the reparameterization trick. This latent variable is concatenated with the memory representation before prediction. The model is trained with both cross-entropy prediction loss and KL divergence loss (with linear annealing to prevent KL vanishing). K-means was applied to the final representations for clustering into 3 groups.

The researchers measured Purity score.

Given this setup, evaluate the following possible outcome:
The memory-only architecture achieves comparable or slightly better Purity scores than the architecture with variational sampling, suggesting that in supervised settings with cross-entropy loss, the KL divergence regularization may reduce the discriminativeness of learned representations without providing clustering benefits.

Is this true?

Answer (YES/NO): NO